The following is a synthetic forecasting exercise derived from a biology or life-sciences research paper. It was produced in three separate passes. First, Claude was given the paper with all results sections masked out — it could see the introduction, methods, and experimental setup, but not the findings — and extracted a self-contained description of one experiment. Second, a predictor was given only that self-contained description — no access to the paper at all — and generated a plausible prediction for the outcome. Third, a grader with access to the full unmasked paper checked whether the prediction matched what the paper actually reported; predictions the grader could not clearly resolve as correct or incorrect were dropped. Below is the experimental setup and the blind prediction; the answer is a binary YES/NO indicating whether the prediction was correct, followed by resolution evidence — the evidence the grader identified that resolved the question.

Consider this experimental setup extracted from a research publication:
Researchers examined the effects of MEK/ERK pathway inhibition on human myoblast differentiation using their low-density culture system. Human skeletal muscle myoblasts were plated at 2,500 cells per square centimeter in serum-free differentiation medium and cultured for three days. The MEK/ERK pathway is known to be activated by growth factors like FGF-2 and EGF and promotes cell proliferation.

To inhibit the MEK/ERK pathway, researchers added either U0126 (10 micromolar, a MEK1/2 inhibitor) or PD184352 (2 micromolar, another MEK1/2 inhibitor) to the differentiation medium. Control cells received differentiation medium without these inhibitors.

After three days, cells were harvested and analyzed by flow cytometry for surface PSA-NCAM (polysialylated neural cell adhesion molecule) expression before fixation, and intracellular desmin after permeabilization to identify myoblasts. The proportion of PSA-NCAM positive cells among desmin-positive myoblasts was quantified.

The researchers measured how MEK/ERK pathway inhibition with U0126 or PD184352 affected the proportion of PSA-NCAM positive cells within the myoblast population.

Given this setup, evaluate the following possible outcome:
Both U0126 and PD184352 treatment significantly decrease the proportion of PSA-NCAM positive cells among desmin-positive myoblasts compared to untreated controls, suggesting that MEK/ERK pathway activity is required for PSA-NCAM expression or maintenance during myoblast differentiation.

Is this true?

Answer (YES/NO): NO